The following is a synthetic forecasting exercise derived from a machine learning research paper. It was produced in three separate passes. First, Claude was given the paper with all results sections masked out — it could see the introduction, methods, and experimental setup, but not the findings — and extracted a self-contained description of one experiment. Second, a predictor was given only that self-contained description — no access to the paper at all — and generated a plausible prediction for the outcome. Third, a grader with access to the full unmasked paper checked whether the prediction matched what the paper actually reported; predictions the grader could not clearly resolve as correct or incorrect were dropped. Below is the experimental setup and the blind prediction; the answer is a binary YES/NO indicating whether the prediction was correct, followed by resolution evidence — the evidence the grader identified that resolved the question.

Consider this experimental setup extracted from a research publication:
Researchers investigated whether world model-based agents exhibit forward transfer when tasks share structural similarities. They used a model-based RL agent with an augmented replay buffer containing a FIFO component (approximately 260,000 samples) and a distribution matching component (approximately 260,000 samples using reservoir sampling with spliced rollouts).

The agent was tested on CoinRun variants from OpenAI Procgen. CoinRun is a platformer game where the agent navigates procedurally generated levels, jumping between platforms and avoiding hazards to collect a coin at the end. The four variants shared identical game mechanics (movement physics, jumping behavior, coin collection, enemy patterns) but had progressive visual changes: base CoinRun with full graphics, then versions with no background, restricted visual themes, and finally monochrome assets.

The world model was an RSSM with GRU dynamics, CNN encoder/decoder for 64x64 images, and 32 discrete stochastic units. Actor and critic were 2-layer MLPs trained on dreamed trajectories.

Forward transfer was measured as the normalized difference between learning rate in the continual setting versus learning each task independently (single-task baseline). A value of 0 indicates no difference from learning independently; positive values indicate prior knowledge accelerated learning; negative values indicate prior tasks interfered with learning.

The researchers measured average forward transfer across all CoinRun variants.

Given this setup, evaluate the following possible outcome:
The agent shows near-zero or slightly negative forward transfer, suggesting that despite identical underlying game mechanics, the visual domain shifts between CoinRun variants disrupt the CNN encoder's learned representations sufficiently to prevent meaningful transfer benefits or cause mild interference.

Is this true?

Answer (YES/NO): NO